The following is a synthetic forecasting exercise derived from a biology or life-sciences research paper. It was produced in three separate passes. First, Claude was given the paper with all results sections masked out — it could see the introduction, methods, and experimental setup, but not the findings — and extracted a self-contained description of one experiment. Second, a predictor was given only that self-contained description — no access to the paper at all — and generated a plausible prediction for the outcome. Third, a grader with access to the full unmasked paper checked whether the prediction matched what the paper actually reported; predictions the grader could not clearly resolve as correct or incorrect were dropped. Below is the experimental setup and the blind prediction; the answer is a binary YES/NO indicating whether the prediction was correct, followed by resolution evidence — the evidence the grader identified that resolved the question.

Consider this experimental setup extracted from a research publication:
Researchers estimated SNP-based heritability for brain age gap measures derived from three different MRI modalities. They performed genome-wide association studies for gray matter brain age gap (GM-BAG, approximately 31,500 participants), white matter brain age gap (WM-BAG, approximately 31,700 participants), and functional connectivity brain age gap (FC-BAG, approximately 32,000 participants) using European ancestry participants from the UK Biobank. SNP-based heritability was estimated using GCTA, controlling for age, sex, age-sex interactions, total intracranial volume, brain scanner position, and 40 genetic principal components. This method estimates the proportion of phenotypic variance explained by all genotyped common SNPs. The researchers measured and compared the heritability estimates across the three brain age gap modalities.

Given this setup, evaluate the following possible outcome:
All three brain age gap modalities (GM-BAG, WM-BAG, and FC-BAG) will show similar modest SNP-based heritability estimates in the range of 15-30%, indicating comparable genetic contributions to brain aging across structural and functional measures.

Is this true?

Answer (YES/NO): NO